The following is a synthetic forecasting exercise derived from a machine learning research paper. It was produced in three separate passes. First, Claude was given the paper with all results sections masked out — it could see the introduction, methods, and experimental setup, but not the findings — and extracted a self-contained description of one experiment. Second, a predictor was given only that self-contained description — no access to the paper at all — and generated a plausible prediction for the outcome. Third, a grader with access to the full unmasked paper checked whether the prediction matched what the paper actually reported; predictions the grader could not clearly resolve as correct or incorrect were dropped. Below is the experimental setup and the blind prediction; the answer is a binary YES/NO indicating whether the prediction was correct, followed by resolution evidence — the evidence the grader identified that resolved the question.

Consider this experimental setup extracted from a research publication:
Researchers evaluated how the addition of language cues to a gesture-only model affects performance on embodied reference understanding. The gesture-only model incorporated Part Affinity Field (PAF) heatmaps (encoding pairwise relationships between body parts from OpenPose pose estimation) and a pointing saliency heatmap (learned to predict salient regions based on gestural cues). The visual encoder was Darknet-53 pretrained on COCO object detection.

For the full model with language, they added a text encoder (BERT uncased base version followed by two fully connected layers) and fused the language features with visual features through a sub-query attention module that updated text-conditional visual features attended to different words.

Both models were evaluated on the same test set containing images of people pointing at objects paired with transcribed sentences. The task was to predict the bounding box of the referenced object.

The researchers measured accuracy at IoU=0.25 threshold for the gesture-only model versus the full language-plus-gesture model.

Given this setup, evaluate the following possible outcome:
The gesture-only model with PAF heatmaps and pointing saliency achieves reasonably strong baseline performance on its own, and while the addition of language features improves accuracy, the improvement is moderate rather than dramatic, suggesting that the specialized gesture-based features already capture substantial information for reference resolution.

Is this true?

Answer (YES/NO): NO